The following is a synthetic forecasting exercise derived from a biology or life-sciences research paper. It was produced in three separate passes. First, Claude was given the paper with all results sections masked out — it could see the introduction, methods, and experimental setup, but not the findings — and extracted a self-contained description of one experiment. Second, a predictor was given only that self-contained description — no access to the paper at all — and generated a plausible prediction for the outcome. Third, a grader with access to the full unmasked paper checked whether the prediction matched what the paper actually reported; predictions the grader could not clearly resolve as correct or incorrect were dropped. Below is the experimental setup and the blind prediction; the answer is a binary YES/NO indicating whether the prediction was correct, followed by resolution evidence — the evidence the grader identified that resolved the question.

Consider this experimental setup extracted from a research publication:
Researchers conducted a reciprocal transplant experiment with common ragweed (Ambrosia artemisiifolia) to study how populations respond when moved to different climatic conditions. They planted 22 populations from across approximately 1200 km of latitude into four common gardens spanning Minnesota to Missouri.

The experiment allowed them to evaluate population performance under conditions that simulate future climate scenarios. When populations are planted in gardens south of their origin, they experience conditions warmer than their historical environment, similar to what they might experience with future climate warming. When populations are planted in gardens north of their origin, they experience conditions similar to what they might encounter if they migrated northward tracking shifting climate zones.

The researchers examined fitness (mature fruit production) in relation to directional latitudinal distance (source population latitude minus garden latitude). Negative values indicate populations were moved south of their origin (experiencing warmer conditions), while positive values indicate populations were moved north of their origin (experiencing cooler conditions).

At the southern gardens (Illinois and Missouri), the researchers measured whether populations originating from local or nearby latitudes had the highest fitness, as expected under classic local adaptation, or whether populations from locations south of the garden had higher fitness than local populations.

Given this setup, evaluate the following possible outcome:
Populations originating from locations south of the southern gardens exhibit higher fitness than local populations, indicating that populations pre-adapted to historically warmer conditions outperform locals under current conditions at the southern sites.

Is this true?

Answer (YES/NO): YES